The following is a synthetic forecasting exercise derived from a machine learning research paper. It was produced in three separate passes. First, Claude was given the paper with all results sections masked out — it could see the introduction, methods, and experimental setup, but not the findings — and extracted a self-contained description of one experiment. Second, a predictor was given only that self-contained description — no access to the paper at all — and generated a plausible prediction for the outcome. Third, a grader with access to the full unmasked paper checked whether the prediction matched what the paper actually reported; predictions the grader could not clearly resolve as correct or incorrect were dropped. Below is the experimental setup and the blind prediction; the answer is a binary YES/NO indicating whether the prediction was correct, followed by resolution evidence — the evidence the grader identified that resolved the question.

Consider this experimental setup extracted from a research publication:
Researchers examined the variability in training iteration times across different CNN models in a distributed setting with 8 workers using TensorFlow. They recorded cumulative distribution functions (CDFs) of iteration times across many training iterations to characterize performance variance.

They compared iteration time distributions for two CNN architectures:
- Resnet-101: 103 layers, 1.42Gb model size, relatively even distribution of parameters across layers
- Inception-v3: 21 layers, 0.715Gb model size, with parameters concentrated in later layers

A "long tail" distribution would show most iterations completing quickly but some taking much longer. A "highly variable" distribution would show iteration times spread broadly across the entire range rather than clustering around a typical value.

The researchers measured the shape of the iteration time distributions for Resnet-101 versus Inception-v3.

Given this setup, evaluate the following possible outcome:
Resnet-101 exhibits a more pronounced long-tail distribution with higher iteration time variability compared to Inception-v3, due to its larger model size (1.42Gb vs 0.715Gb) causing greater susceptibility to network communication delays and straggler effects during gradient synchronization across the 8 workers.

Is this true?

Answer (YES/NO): NO